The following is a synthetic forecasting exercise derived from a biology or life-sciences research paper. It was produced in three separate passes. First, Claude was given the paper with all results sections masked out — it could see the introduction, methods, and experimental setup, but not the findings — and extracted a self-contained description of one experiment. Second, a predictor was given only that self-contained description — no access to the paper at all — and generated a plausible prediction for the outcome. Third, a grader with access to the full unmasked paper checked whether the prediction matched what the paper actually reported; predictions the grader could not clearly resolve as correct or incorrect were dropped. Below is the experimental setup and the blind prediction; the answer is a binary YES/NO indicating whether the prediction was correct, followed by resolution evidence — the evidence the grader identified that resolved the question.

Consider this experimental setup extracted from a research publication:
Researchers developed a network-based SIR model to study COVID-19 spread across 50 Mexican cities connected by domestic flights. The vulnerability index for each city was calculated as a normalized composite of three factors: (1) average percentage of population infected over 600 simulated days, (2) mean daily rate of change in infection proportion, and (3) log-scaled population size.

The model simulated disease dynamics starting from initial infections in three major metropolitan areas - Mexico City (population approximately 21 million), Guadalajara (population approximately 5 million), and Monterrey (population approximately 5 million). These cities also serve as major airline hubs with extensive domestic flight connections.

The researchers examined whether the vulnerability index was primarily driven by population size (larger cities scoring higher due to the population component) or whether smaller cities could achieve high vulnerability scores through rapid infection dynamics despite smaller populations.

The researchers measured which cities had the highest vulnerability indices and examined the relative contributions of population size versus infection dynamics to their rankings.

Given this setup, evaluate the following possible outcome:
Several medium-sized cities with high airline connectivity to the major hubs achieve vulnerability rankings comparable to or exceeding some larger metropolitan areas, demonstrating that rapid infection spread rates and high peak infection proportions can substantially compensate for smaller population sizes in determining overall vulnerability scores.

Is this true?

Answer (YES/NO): YES